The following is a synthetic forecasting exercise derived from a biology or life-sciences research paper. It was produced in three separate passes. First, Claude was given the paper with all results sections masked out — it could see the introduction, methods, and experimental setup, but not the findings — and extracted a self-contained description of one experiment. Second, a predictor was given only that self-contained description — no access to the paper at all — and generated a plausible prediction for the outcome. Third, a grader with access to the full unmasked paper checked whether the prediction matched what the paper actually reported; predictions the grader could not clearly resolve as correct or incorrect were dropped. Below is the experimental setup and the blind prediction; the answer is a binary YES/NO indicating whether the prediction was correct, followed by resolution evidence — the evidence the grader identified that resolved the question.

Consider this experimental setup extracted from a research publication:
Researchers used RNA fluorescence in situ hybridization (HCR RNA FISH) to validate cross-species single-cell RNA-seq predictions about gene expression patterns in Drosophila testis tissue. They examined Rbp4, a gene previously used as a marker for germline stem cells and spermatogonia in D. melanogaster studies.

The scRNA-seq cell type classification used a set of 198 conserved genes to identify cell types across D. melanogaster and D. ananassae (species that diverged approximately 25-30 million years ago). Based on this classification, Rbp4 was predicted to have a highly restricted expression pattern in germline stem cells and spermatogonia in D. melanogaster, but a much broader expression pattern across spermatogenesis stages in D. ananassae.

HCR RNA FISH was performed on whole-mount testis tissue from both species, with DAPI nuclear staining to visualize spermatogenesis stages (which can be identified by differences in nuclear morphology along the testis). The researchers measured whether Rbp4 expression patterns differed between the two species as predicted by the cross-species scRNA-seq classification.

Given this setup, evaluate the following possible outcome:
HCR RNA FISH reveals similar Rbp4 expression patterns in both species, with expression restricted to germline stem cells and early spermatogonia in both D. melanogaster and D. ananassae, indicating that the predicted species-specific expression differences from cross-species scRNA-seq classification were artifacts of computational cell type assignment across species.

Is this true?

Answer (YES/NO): NO